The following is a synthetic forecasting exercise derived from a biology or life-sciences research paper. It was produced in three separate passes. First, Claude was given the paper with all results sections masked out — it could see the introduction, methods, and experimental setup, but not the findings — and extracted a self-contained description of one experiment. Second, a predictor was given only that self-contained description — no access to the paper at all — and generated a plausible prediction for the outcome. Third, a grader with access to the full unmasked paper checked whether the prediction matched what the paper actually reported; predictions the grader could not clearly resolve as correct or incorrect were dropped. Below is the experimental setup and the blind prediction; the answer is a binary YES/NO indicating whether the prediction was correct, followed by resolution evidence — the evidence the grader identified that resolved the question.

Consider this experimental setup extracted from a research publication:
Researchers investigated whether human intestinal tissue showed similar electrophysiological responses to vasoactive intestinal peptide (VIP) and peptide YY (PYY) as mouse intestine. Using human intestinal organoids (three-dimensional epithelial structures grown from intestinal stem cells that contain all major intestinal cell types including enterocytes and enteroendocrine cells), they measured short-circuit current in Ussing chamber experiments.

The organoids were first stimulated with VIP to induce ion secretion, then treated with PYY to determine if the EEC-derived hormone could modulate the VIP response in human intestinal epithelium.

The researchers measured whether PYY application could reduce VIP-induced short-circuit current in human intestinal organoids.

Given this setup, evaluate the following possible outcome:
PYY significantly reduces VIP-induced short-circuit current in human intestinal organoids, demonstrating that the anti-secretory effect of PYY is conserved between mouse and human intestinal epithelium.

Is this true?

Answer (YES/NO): YES